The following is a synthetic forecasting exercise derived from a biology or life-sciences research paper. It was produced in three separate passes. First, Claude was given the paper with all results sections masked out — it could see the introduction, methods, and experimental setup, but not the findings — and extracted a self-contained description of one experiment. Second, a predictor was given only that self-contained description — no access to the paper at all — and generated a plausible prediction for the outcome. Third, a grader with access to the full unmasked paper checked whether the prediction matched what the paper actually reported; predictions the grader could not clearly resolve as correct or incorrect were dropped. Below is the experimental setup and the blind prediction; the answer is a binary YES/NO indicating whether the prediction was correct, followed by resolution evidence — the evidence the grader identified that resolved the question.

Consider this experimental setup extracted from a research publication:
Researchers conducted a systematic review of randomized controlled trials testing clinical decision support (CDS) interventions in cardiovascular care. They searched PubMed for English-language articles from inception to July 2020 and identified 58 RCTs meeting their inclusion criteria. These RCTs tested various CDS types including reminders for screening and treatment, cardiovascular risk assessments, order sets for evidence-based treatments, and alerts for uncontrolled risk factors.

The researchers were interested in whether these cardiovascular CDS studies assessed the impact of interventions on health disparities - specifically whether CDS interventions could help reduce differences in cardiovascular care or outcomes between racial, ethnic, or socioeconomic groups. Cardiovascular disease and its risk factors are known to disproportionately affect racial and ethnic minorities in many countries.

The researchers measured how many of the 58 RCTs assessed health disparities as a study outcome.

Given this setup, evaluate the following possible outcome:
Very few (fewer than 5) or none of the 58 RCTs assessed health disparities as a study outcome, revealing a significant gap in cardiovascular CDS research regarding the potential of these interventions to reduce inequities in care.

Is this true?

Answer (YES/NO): YES